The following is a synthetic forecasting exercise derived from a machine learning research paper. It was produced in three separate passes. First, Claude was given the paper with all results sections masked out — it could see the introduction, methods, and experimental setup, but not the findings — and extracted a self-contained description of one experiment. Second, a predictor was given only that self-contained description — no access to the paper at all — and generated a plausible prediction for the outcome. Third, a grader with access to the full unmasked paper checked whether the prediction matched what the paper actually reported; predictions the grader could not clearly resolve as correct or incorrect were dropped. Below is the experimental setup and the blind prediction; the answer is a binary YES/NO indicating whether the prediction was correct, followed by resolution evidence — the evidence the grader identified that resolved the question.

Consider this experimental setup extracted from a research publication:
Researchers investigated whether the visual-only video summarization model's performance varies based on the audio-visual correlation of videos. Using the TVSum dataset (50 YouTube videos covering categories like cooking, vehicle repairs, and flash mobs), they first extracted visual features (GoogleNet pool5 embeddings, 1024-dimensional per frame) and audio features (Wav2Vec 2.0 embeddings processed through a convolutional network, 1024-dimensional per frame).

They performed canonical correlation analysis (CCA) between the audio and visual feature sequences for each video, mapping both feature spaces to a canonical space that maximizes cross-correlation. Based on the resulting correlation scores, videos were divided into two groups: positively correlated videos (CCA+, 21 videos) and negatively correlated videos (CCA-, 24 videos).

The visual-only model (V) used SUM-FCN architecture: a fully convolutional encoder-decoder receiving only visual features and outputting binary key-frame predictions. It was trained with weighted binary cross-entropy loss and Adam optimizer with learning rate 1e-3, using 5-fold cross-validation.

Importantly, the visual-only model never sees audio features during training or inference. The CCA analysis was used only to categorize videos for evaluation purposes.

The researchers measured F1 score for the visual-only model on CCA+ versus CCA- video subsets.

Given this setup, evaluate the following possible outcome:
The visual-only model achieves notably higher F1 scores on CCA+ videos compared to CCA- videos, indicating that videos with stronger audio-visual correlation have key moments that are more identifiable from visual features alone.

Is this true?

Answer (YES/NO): NO